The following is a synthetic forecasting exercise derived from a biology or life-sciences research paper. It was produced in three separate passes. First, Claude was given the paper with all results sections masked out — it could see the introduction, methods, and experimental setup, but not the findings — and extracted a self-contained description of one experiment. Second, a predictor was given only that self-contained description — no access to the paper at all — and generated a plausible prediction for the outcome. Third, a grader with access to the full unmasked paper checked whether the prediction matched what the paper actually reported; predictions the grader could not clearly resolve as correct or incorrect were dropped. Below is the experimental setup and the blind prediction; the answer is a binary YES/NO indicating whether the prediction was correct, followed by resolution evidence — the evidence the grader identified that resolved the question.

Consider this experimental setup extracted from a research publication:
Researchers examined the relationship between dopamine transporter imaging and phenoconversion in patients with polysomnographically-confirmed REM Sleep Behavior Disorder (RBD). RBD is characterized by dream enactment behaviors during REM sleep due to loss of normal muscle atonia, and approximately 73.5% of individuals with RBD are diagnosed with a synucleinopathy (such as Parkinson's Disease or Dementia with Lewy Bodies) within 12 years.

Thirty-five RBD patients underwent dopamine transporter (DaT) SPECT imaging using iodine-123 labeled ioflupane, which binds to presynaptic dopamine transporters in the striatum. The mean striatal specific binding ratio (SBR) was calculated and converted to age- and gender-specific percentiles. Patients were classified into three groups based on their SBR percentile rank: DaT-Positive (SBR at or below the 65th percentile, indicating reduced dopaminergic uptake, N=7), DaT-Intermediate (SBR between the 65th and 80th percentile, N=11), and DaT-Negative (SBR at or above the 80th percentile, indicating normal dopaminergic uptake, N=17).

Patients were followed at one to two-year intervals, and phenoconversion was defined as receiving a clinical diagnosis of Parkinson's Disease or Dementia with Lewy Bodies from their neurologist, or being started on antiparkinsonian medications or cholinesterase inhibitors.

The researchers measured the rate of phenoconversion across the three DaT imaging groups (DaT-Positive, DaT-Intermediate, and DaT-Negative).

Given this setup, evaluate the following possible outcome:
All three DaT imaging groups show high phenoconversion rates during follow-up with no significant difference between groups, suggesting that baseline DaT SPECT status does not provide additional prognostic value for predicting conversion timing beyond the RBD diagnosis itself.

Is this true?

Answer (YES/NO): NO